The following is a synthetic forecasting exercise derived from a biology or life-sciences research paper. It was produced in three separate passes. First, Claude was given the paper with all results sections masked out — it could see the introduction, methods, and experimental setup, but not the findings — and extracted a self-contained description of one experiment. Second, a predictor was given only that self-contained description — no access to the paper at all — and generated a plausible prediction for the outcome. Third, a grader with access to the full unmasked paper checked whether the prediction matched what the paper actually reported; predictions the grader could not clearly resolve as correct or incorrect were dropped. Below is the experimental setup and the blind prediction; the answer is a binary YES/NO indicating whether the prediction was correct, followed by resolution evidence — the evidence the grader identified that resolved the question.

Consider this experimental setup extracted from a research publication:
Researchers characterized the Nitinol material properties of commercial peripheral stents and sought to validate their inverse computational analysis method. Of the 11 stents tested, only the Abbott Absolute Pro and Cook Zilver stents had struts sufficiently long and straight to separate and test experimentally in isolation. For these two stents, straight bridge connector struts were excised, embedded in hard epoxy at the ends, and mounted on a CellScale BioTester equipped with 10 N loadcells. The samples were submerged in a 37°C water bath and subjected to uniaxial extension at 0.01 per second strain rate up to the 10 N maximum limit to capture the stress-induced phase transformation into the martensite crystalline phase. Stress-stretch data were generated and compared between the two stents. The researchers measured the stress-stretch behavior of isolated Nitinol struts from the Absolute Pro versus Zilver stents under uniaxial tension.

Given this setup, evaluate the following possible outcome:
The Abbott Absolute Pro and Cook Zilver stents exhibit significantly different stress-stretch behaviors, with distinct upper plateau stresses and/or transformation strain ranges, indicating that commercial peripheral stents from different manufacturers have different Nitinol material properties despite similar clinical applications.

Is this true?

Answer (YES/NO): YES